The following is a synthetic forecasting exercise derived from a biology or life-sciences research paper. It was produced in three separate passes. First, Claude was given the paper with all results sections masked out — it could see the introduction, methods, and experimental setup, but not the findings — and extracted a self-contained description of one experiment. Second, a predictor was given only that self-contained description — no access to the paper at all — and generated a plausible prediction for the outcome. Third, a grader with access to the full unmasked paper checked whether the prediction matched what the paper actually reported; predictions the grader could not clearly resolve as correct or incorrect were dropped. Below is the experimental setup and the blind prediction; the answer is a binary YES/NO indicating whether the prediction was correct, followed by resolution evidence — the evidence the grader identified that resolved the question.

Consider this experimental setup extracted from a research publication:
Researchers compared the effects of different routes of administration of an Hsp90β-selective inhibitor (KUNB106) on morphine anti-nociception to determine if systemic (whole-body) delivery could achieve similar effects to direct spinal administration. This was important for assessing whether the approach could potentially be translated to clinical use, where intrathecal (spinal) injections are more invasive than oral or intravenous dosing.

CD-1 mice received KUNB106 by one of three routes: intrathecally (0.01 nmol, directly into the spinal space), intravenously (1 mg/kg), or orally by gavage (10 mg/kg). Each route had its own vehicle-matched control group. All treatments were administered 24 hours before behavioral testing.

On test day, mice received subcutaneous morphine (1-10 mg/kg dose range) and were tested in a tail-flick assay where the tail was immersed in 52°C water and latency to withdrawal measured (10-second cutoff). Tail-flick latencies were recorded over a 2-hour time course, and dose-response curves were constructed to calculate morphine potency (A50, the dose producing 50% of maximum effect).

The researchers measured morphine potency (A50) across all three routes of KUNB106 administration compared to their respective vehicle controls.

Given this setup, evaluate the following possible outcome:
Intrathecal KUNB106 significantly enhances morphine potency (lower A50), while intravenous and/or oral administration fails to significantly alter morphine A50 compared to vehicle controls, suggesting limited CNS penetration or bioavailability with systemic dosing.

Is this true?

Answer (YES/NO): NO